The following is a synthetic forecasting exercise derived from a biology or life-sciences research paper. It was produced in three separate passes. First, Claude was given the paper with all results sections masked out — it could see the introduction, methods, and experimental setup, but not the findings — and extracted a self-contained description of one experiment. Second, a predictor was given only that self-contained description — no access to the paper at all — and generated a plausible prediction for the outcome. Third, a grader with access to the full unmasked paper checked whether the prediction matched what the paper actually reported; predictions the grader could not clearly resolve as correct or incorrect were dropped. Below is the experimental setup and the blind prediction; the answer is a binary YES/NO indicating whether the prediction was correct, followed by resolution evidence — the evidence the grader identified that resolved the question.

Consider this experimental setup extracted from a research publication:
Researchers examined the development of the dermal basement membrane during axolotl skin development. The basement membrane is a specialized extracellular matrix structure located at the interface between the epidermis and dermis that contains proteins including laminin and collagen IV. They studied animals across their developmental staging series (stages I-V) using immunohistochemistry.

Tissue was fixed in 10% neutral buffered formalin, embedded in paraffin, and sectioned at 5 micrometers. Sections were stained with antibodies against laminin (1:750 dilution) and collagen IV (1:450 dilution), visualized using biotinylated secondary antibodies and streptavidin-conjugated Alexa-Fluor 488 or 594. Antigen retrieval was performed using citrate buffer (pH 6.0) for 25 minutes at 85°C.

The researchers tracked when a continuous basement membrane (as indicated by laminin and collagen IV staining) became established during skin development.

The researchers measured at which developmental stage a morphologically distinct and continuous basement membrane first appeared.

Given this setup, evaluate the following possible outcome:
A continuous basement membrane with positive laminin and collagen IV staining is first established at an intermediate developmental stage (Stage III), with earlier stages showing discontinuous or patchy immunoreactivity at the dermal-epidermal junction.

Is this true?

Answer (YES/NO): NO